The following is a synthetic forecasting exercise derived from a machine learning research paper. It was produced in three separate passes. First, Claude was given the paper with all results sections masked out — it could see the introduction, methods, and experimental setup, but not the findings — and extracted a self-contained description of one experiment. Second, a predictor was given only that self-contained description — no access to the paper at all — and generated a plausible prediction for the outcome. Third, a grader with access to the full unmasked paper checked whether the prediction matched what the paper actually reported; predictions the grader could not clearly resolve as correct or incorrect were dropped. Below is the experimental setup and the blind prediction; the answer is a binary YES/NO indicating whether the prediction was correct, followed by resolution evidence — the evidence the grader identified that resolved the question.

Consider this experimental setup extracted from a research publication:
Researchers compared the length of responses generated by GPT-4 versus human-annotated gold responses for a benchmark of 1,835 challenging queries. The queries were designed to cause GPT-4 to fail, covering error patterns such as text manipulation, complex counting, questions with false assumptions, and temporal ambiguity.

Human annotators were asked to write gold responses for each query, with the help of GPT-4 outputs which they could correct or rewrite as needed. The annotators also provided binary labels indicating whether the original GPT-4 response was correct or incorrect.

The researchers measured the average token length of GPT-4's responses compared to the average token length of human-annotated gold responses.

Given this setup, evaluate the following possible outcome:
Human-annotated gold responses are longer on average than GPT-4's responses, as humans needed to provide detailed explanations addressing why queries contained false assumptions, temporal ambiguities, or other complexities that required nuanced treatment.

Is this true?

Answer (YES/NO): NO